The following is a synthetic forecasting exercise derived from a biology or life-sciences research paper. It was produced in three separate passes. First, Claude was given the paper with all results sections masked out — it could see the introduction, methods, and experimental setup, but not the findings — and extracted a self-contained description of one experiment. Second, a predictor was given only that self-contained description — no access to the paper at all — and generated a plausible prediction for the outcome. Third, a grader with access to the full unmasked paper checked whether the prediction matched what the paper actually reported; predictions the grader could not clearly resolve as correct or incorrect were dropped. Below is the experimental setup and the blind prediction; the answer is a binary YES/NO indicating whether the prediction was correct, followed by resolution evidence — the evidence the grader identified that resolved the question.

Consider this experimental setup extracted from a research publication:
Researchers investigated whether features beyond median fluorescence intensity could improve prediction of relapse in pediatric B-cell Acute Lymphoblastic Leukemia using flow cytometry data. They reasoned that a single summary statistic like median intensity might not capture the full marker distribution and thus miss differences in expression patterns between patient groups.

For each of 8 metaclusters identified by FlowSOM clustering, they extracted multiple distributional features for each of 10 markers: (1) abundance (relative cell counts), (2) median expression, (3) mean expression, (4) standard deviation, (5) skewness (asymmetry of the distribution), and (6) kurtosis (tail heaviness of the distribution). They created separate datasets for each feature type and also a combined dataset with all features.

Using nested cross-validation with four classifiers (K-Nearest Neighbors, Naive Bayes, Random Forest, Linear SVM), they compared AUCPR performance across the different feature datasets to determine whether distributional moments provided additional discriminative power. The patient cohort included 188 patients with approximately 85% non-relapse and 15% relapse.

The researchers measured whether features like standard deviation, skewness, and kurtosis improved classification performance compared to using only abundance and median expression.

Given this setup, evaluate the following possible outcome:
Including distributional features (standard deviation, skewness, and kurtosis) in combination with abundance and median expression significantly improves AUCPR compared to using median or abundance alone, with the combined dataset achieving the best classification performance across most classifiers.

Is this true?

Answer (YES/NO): NO